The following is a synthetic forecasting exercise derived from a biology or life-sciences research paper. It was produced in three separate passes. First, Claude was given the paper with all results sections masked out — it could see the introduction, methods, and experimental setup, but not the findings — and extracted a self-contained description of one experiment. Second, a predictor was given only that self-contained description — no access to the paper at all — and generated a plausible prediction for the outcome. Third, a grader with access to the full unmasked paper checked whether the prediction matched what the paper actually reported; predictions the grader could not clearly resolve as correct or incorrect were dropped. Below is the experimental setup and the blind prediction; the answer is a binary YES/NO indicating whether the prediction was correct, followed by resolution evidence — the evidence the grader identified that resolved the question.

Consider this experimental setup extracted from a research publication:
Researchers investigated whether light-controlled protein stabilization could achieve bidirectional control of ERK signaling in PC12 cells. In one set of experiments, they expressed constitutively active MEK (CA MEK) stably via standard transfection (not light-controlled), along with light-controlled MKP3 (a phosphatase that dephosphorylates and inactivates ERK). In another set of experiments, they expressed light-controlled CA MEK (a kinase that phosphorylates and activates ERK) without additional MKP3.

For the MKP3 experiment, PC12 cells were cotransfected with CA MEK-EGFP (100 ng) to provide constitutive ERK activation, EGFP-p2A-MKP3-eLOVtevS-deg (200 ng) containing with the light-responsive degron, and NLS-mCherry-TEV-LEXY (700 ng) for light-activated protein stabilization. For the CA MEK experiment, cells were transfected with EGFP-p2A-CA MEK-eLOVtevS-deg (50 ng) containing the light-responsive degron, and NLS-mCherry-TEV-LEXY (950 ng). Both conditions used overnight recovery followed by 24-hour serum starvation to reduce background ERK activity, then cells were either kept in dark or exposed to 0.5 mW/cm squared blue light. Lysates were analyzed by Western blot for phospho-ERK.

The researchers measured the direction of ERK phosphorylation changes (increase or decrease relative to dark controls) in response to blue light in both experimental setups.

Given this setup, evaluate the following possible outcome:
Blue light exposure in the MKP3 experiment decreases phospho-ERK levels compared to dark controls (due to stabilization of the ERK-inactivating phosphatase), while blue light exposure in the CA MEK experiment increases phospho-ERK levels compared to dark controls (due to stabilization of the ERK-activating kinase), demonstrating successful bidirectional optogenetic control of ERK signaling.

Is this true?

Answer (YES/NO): YES